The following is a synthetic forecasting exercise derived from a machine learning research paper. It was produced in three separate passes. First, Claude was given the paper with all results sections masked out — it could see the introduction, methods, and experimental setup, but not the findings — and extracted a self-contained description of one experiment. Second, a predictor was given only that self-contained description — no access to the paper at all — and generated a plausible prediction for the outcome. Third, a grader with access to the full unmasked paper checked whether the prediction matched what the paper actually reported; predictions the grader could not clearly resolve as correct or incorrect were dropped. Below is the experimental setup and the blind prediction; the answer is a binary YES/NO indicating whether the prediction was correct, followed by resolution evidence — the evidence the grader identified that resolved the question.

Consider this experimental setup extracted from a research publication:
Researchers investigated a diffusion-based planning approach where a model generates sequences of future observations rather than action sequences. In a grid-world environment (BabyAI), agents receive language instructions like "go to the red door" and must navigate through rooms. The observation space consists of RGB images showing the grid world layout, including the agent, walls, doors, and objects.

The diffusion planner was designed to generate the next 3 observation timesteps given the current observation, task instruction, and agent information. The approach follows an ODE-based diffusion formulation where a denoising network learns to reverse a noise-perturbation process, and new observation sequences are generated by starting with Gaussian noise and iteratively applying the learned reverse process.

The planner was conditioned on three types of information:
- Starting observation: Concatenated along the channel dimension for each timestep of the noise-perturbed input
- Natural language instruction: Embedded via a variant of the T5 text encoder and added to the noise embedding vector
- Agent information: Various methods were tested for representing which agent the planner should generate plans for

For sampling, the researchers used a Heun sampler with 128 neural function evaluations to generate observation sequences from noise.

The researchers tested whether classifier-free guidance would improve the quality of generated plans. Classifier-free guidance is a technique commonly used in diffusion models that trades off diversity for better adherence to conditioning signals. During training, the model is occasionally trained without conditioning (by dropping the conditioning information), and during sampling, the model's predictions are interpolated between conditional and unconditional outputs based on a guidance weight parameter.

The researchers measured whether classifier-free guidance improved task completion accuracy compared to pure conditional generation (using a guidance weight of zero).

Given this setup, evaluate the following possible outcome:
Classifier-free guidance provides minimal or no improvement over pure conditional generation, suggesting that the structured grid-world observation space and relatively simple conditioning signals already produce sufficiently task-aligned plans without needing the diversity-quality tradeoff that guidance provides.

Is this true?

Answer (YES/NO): YES